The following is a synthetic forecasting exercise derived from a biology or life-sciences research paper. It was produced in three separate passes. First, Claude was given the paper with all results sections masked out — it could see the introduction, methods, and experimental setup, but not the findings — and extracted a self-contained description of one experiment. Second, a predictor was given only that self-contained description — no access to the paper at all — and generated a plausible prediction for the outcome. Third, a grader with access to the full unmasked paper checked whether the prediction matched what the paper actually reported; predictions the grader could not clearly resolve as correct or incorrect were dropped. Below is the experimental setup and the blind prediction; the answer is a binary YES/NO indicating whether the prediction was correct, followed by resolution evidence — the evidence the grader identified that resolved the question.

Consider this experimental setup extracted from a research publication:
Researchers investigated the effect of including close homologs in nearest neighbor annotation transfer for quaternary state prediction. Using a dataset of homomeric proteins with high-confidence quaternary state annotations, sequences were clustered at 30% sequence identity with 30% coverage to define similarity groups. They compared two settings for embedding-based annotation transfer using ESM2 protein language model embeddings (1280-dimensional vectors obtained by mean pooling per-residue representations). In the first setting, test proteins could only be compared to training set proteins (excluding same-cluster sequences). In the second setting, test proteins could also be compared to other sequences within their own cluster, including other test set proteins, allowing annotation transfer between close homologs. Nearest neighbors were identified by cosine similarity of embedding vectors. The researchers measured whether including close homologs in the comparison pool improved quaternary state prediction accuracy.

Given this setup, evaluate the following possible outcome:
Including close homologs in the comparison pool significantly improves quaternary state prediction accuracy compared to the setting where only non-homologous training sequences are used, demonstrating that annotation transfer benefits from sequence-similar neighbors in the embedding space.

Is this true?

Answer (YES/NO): YES